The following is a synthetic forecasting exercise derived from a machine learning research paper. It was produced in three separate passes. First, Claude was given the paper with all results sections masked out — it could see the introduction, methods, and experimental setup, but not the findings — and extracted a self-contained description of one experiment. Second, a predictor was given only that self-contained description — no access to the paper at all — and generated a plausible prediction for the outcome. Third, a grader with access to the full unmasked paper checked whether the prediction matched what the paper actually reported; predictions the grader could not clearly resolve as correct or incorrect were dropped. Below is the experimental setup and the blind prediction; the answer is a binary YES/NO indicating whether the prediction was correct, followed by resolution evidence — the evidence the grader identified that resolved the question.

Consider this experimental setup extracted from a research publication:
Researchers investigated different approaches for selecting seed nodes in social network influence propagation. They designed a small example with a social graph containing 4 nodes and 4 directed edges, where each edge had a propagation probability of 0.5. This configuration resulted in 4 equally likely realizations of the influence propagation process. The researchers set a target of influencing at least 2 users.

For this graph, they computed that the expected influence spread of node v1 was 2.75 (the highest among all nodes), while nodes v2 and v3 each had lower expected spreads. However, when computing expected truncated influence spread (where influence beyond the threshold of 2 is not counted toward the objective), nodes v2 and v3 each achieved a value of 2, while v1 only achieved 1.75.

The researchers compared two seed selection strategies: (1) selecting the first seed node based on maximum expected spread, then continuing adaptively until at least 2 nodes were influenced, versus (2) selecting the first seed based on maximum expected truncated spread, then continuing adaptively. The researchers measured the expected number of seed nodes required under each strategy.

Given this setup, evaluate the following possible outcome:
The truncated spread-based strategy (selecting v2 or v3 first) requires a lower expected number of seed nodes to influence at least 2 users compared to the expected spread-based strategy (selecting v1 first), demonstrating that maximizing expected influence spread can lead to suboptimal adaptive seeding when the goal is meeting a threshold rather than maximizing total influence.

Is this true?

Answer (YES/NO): YES